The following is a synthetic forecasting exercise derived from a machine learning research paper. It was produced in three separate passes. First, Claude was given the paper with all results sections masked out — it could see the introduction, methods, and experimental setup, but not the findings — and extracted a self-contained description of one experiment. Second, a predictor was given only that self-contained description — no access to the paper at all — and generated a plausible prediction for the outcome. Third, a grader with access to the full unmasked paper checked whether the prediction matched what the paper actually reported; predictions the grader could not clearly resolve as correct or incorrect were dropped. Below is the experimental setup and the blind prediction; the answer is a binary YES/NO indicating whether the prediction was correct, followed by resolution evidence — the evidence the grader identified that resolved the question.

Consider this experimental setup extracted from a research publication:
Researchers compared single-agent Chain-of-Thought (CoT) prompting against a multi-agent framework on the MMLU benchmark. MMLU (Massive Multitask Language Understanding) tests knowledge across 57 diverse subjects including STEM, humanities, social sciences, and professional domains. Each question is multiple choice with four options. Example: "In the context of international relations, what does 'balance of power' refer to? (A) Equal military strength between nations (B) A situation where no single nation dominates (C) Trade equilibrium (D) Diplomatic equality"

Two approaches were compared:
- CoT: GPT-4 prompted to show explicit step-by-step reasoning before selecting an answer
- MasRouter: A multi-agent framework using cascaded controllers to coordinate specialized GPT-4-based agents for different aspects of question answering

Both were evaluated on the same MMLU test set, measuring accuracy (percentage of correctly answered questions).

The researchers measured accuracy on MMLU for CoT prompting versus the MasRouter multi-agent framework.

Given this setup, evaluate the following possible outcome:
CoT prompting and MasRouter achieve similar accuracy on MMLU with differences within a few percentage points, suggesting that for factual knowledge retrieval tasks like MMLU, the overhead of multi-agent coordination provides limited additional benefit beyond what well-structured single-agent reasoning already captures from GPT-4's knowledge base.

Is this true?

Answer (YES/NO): NO